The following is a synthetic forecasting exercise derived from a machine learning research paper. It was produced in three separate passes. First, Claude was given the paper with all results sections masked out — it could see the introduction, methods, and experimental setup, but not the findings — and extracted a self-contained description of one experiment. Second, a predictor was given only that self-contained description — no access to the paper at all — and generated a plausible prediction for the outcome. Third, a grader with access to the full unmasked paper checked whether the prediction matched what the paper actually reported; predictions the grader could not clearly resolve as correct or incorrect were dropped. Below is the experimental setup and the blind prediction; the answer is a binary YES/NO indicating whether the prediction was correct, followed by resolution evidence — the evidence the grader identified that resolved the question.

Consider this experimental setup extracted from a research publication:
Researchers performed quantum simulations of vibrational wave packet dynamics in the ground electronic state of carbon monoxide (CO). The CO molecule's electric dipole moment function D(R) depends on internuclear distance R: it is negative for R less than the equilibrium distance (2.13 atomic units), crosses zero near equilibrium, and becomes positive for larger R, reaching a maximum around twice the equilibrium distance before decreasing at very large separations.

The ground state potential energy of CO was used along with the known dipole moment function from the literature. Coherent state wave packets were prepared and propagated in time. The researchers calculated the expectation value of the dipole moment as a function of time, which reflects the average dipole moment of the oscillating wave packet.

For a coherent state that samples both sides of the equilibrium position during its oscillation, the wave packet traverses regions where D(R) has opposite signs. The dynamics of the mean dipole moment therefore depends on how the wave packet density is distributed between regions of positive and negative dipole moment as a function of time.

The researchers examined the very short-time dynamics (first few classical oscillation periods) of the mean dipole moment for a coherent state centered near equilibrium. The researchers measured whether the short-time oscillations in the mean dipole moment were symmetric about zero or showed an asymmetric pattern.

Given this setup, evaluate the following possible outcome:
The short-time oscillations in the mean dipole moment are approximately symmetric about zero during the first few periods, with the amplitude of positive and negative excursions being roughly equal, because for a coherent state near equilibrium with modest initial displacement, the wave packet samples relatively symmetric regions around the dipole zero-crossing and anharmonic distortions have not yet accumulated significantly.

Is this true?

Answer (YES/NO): NO